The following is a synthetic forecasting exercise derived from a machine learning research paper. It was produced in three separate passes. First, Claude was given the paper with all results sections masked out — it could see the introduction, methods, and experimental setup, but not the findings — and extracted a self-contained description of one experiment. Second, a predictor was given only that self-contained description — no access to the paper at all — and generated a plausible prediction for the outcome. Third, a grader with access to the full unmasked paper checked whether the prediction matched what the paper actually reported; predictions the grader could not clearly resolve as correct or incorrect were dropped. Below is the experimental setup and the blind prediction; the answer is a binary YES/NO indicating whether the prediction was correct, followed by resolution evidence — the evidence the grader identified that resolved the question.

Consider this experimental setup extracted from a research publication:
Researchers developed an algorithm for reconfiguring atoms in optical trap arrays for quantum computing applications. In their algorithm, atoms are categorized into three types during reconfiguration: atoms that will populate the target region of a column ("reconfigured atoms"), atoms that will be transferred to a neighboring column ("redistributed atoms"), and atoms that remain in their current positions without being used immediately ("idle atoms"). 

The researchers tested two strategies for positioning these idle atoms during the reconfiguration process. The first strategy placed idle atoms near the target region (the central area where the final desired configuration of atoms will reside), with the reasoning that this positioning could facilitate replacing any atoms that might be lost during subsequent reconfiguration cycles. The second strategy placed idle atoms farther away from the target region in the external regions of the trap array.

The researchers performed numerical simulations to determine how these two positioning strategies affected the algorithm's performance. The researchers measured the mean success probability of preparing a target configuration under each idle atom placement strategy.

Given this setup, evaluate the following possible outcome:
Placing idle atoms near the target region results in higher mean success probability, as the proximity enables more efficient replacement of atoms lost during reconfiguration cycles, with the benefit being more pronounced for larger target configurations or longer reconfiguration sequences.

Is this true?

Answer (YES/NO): NO